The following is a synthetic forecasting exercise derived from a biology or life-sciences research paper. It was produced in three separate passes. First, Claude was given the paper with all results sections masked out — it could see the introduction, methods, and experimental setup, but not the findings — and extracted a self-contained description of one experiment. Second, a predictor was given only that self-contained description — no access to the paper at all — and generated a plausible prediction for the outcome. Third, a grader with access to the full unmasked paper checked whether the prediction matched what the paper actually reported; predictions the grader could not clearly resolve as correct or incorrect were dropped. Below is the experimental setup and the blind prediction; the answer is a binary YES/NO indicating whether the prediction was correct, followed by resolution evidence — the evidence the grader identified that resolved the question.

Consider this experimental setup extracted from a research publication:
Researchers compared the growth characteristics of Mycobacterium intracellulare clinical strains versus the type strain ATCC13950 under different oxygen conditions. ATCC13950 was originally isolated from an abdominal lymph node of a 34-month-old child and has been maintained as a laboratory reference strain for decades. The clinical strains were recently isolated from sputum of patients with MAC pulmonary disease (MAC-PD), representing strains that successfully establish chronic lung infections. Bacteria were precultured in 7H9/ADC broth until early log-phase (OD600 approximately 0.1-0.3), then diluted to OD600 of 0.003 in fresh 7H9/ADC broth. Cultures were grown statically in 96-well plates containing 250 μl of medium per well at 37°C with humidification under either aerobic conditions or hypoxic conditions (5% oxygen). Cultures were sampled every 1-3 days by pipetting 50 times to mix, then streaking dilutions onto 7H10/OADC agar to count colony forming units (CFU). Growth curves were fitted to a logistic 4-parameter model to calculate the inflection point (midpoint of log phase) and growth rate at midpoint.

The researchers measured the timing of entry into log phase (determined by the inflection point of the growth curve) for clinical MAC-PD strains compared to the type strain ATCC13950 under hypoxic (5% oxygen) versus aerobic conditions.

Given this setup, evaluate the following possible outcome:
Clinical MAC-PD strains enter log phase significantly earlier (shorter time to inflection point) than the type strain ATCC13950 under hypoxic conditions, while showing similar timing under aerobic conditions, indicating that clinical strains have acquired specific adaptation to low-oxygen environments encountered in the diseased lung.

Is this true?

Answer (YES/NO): YES